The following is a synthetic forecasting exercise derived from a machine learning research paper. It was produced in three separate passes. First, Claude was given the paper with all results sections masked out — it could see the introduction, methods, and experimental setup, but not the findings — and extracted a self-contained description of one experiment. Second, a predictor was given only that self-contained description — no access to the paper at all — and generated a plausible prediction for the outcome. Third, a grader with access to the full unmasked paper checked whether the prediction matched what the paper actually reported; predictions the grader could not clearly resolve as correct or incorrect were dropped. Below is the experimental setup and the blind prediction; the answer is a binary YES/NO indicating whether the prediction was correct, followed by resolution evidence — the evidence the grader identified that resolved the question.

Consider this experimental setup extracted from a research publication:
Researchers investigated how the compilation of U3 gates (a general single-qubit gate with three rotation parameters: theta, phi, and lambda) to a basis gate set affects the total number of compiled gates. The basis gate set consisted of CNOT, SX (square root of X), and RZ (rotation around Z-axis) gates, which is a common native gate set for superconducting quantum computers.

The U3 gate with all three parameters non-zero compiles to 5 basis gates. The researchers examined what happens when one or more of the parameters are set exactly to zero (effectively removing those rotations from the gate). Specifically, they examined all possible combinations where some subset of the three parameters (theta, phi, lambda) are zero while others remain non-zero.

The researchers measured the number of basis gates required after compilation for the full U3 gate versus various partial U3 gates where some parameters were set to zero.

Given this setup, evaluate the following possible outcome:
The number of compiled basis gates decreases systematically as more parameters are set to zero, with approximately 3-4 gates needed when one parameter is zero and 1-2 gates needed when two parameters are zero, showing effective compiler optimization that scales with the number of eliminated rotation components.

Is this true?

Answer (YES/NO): NO